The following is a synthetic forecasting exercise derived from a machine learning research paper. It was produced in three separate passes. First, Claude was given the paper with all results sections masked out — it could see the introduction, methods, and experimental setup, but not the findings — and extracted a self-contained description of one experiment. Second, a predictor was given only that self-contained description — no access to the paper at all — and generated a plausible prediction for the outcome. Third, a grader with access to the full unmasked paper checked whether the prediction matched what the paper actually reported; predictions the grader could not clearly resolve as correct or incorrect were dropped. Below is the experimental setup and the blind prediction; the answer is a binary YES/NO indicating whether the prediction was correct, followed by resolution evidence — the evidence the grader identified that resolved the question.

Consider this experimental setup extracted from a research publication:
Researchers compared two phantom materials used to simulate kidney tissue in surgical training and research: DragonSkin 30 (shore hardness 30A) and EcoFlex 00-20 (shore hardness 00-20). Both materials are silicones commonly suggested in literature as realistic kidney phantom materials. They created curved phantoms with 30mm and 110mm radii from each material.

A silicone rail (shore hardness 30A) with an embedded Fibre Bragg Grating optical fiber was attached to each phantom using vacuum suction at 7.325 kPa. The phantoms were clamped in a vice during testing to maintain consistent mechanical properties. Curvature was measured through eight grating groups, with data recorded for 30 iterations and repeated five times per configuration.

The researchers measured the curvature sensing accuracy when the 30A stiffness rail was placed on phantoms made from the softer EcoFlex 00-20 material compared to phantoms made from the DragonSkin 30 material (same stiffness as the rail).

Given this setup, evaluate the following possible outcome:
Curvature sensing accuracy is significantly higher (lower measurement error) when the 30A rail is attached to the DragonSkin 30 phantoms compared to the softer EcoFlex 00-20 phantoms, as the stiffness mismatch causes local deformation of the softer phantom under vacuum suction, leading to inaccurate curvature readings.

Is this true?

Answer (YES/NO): NO